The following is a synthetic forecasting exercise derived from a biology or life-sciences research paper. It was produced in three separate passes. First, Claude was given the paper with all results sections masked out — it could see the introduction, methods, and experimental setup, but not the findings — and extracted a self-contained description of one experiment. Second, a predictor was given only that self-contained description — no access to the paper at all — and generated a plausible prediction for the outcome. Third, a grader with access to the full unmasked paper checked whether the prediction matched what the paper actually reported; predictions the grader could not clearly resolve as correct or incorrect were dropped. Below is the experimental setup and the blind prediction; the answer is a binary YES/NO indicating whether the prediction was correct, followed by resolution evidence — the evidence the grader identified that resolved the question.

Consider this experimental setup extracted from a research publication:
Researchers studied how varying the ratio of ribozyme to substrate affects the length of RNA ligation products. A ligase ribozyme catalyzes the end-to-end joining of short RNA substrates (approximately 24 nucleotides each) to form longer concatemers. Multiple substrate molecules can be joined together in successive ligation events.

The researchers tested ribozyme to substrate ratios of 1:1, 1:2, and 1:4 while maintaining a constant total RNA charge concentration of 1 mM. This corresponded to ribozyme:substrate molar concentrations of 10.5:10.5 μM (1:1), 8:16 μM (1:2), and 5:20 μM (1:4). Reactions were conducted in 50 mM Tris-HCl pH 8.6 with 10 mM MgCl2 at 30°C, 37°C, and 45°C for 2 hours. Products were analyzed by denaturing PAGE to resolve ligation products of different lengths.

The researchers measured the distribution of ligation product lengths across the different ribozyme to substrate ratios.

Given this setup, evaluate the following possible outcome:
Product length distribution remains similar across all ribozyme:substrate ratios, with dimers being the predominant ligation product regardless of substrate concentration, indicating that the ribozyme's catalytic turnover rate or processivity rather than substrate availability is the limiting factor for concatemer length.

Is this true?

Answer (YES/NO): NO